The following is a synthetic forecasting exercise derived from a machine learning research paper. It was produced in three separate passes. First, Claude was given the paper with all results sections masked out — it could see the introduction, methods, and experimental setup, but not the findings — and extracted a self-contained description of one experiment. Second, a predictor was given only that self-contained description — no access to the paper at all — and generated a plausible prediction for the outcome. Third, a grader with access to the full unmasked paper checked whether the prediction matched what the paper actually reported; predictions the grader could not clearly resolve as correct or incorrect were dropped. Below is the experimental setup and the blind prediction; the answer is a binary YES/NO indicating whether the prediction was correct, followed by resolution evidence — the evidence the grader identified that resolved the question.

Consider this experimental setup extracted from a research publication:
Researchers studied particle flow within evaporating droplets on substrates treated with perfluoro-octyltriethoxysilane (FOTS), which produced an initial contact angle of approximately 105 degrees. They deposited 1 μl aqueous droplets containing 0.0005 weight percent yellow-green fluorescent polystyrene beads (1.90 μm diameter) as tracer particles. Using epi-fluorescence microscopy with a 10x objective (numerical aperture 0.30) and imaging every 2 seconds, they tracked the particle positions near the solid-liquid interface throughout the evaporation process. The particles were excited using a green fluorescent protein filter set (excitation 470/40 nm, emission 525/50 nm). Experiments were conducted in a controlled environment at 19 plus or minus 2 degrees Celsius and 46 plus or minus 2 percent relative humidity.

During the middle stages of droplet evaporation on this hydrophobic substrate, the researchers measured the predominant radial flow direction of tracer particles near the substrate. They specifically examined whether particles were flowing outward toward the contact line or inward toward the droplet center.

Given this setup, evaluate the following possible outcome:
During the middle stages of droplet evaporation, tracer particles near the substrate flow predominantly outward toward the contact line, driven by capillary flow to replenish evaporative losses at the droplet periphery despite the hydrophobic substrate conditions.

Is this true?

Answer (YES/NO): NO